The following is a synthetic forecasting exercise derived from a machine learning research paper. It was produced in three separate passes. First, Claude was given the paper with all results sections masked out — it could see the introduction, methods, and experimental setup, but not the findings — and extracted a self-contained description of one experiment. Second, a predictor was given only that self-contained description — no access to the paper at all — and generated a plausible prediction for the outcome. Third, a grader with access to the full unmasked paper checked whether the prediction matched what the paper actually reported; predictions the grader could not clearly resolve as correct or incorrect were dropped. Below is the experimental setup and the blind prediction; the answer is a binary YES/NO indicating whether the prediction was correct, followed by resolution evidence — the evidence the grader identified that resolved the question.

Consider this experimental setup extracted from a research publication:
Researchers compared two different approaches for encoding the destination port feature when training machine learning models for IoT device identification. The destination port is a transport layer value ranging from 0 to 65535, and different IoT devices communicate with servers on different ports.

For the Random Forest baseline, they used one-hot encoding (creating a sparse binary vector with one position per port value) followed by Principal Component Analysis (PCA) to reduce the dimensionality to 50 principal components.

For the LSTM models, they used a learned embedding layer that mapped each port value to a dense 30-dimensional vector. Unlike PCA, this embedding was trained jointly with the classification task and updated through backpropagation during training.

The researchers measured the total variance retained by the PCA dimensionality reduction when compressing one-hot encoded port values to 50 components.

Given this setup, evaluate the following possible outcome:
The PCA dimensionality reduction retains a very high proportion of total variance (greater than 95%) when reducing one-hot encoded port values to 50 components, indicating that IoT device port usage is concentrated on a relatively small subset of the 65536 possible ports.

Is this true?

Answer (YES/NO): YES